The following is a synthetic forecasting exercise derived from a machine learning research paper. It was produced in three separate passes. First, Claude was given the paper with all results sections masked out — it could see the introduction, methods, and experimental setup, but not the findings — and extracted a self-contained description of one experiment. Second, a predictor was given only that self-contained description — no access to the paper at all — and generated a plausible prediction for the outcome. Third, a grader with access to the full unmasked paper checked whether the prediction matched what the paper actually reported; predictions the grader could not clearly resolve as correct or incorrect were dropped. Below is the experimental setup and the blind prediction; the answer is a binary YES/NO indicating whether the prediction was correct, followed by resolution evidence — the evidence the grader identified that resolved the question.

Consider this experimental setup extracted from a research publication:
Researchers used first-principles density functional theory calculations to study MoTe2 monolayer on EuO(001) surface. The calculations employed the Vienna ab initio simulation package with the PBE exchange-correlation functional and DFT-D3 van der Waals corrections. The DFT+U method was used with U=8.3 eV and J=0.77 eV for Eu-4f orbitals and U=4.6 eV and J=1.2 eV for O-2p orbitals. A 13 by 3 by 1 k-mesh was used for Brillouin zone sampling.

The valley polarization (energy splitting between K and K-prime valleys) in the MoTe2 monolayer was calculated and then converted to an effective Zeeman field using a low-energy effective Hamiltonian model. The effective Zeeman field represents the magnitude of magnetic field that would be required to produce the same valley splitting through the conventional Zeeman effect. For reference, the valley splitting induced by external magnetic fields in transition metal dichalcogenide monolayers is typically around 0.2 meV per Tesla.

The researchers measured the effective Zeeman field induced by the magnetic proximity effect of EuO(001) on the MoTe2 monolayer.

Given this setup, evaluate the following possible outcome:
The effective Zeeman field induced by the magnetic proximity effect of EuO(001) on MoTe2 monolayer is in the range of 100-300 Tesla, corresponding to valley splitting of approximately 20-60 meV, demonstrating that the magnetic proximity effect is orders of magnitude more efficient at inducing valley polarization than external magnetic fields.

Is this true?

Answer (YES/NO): NO